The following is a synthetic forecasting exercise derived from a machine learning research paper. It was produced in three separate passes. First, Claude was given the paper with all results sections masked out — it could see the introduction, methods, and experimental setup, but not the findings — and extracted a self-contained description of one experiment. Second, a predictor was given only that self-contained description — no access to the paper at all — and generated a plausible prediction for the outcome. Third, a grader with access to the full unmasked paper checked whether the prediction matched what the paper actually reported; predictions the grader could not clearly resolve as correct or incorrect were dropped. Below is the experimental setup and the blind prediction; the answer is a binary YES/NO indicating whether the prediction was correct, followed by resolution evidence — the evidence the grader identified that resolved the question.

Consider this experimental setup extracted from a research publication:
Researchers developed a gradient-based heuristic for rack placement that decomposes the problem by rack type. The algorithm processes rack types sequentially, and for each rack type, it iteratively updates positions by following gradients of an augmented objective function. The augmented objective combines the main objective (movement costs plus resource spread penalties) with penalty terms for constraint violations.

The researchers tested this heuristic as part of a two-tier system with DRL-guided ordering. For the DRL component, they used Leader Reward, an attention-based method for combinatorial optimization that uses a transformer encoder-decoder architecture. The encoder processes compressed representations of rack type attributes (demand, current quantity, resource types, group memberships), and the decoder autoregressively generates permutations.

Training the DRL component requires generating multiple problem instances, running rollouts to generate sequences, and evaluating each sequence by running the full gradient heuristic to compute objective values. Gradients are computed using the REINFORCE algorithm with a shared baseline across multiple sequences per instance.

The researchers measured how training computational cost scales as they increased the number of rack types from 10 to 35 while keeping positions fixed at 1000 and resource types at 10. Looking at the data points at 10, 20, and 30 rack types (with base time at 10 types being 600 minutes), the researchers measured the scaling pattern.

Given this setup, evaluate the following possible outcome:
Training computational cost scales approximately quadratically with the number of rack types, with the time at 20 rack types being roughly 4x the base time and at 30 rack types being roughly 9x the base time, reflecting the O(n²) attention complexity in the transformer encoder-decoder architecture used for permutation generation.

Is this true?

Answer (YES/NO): NO